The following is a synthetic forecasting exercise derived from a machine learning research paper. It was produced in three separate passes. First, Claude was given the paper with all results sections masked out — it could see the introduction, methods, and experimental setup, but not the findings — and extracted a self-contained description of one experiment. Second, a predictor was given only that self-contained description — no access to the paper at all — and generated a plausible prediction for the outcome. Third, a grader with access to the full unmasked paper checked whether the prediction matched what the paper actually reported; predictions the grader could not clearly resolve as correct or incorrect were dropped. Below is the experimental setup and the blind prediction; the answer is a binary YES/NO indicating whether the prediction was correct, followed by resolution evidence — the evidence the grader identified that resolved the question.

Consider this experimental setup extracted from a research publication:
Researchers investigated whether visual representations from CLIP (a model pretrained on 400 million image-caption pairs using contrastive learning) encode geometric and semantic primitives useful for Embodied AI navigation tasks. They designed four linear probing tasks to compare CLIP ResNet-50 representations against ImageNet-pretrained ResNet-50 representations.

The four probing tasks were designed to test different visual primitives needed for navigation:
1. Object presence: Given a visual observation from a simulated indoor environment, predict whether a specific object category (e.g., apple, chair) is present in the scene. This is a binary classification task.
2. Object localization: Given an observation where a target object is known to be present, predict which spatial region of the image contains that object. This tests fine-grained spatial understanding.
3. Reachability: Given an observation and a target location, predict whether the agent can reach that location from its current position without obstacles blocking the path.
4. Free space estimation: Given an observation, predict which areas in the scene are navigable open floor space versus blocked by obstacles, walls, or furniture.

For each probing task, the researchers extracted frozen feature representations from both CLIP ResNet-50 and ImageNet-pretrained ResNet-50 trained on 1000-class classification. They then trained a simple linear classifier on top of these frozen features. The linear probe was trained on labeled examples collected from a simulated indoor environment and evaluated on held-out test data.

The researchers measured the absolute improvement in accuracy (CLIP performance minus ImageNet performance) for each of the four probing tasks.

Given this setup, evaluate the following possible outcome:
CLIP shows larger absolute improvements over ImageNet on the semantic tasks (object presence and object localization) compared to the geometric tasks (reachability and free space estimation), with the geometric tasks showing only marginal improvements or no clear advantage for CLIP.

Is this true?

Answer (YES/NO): NO